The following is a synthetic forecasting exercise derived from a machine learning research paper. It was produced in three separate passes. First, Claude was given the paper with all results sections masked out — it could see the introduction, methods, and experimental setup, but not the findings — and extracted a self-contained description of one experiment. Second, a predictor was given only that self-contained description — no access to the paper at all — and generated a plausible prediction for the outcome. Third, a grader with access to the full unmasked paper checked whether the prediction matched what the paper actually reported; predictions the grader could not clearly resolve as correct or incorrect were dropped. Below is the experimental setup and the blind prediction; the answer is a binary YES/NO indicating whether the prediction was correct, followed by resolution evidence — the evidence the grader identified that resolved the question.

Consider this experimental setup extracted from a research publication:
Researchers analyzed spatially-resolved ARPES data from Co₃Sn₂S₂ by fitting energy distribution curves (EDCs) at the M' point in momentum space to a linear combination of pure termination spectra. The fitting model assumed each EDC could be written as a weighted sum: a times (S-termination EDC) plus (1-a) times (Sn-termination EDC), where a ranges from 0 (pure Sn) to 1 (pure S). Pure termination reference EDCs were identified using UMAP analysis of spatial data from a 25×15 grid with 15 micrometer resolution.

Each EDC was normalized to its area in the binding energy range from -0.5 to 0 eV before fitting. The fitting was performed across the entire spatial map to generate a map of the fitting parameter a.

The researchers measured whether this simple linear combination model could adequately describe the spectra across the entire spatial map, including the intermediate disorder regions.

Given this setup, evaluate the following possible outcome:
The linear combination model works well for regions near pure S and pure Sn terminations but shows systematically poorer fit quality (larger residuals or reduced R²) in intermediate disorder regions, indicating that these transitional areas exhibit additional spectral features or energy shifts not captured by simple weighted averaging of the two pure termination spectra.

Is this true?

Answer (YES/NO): YES